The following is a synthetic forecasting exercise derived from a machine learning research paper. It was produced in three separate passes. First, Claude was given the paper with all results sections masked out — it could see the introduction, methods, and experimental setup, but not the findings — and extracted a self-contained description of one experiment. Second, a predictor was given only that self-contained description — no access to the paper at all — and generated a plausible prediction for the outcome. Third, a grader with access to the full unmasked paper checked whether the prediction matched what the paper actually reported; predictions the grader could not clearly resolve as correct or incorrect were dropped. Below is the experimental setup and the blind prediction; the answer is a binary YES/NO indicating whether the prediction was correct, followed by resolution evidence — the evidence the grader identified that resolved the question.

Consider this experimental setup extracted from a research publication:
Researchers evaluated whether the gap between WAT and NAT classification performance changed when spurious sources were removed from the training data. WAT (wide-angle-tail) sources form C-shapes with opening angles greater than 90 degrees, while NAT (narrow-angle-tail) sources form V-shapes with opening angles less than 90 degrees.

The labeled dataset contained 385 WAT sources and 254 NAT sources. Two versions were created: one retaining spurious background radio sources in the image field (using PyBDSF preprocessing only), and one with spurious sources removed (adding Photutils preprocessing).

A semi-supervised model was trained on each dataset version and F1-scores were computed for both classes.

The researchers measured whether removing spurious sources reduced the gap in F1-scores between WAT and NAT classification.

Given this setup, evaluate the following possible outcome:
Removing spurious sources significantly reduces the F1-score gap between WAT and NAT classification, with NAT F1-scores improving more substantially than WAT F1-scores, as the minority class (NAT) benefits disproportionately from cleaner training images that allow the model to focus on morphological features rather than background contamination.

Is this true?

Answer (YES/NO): NO